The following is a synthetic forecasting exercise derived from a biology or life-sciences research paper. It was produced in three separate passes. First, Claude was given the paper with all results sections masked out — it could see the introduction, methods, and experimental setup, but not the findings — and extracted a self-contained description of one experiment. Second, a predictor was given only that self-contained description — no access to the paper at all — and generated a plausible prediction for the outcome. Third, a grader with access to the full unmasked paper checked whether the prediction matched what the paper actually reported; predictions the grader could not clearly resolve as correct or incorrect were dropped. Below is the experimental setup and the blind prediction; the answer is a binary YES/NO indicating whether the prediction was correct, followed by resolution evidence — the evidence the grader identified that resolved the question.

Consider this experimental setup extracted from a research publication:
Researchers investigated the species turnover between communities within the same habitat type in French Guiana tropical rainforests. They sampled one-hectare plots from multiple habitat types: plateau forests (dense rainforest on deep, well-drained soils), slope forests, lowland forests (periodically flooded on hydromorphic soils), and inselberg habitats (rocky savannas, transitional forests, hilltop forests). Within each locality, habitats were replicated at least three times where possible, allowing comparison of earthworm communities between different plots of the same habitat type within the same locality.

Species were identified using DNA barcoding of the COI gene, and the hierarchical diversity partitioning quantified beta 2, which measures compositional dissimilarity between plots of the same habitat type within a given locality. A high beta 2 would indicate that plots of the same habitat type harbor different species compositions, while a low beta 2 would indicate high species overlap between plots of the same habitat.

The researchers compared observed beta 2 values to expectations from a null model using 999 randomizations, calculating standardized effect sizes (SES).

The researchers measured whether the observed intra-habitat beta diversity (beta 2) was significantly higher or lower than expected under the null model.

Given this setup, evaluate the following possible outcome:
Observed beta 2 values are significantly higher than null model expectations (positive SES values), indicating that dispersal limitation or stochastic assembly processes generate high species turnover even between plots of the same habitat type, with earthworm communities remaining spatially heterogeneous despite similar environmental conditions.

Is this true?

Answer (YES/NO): NO